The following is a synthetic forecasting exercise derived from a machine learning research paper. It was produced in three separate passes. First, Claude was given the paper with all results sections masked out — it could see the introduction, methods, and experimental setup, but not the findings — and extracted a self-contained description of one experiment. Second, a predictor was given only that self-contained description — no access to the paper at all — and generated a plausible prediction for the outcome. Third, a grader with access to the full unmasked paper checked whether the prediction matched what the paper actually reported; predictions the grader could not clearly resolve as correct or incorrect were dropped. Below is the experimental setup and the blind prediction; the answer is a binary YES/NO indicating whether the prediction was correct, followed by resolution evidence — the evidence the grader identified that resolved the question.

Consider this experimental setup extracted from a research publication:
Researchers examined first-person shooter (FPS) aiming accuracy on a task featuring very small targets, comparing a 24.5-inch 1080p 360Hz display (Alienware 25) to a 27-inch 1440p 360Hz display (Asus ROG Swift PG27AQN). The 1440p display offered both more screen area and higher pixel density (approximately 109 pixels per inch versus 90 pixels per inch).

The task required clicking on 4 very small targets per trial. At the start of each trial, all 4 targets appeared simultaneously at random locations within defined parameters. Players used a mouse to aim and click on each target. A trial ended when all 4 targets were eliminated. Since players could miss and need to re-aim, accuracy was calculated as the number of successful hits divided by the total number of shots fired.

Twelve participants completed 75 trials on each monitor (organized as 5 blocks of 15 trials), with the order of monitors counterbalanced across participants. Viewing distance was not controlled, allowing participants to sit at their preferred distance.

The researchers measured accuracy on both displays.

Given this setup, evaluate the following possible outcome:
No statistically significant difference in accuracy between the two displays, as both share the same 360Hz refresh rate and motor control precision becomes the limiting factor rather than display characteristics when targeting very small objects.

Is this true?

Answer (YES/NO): YES